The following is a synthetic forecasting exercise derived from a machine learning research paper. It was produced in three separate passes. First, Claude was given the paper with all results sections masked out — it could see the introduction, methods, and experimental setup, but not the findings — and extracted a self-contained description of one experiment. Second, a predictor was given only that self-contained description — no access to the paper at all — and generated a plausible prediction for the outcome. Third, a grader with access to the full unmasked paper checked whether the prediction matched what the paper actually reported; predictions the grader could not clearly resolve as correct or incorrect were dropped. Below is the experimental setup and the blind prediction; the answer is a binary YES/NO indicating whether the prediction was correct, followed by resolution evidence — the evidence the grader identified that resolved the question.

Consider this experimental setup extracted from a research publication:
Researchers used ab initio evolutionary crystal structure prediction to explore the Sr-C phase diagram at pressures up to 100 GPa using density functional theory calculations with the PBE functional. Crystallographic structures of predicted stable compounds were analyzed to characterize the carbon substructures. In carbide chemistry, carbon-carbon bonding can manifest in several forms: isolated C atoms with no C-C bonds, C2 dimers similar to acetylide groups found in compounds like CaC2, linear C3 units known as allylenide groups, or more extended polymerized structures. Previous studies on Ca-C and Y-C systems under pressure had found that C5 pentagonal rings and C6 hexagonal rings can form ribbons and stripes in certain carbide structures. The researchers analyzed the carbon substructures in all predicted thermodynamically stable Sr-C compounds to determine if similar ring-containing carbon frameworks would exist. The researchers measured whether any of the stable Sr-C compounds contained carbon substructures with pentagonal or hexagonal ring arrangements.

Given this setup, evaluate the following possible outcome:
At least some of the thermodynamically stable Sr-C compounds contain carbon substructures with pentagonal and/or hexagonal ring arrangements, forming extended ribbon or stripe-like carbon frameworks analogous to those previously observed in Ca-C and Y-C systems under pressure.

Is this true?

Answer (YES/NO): YES